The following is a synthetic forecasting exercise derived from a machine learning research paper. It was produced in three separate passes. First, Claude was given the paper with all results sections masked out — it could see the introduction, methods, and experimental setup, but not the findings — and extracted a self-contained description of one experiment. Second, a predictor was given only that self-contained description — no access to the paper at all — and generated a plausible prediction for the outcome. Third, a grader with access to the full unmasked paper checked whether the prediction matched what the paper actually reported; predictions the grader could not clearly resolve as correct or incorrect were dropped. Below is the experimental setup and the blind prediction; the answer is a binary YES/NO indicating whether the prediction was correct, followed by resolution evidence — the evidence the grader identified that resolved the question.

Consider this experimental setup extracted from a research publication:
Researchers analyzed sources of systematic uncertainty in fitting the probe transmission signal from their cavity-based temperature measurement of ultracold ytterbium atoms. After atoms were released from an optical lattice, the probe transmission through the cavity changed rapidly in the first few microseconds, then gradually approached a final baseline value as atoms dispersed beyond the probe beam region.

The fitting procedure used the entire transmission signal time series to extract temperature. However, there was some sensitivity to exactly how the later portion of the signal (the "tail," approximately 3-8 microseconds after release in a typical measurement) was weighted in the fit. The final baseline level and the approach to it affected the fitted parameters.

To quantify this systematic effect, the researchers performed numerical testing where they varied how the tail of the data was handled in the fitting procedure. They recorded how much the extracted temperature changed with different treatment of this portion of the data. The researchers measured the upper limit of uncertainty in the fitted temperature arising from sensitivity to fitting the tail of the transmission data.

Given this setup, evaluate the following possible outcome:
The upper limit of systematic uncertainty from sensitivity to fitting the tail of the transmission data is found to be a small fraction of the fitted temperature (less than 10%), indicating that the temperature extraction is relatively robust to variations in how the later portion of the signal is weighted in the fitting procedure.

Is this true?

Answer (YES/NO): YES